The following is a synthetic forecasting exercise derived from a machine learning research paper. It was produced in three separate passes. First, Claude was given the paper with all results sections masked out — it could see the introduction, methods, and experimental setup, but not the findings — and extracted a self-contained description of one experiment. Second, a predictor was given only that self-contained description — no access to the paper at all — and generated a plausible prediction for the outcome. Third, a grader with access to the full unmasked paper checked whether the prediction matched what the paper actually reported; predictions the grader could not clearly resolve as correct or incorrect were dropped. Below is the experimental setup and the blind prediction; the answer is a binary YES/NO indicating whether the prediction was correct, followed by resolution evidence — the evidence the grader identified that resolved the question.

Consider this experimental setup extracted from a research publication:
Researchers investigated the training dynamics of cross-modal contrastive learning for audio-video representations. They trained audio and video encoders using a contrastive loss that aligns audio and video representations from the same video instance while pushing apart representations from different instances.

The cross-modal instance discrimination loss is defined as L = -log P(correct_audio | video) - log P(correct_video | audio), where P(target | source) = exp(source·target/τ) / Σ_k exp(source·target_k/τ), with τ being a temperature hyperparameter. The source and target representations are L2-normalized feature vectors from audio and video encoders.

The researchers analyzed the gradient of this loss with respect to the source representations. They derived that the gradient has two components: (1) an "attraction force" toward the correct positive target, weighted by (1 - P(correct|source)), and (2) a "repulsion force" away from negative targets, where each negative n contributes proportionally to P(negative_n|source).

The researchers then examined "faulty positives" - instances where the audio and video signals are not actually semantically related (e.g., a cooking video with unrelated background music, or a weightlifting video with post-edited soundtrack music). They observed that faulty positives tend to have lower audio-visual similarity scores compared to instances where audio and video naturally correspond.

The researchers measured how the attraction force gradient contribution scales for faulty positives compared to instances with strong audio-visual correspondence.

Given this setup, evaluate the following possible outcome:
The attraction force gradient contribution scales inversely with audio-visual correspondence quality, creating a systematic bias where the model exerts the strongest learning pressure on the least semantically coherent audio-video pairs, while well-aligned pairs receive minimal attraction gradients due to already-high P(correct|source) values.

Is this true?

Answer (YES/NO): YES